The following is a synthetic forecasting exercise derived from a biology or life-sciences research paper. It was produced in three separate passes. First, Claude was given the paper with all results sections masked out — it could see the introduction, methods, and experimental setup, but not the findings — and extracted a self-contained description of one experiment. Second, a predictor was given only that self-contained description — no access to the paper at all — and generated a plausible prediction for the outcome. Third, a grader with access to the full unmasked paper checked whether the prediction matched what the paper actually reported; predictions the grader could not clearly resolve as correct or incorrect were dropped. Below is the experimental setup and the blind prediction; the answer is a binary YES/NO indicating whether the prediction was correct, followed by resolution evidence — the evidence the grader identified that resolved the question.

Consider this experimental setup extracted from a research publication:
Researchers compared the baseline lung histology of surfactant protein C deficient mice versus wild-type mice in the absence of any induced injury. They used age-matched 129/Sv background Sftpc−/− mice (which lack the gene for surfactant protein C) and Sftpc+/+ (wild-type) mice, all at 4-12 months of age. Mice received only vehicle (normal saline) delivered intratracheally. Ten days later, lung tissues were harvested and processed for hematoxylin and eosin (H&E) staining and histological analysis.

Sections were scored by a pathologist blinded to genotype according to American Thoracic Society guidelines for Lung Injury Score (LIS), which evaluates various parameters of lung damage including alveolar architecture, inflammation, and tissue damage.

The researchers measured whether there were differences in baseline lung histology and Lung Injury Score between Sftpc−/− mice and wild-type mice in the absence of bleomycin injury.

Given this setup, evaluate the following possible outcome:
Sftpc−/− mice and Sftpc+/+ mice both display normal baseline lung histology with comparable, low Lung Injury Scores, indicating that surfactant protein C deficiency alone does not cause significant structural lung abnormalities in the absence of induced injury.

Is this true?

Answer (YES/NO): NO